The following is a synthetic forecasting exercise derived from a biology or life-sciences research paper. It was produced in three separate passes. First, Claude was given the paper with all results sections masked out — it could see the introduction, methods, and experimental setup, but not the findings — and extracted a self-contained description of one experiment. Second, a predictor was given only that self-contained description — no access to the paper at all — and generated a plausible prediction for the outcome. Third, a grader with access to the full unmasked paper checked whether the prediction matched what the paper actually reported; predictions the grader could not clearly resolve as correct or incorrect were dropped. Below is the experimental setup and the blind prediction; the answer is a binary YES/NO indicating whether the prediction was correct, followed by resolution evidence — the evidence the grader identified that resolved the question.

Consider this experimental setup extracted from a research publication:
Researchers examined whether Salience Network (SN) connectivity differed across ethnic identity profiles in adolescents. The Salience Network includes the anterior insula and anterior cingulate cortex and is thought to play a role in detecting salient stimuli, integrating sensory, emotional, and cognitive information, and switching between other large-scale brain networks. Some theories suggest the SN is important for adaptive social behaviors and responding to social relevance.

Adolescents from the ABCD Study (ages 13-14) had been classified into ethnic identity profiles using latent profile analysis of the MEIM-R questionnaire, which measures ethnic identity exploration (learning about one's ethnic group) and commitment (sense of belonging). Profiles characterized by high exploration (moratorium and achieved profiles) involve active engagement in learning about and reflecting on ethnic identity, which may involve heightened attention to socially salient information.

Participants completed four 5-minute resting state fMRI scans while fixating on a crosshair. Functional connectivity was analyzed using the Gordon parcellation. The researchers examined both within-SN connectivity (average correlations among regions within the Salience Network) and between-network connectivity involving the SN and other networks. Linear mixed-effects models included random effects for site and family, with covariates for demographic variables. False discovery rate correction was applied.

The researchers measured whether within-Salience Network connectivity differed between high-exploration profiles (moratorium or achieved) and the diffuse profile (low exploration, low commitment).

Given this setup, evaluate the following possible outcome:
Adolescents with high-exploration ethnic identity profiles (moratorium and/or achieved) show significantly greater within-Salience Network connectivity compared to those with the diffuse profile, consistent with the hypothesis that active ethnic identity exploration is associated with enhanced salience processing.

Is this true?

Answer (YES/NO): NO